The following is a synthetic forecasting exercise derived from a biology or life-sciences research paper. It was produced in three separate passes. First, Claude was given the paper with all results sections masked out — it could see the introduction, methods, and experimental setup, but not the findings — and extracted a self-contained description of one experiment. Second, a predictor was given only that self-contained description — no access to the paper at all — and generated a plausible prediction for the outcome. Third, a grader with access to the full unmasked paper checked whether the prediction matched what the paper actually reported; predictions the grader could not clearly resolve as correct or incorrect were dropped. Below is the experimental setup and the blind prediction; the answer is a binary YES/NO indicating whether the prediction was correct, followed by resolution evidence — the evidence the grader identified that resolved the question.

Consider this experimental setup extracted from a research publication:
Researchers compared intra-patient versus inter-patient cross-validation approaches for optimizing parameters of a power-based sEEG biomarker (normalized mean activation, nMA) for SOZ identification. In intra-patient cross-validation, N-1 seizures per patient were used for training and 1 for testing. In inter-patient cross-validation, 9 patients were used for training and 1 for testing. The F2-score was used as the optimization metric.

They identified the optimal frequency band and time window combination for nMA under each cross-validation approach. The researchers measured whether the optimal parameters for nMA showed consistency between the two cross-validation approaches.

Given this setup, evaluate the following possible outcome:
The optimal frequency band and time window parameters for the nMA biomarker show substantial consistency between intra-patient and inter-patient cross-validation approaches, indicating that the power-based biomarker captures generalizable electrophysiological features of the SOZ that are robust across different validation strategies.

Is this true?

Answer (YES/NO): NO